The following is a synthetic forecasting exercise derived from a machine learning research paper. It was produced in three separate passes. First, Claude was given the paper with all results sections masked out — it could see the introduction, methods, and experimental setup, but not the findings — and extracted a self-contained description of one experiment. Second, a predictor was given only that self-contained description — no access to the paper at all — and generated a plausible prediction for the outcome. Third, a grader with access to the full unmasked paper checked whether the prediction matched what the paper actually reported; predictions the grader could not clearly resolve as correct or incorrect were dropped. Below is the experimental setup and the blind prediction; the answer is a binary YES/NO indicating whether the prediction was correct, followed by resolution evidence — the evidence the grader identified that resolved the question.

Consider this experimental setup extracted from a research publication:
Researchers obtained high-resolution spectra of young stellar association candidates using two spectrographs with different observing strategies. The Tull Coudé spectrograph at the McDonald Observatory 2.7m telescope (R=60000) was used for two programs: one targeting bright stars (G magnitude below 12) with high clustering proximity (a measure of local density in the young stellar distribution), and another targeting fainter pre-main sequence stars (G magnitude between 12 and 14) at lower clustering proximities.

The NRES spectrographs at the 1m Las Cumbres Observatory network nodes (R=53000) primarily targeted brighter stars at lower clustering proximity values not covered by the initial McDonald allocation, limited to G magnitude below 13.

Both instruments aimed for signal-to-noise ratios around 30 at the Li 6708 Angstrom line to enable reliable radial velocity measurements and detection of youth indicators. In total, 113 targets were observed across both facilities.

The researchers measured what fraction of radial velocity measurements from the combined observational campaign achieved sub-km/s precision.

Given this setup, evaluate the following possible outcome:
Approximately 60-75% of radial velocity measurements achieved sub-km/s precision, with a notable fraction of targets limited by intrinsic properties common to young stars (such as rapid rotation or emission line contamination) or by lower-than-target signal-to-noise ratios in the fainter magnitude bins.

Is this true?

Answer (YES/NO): NO